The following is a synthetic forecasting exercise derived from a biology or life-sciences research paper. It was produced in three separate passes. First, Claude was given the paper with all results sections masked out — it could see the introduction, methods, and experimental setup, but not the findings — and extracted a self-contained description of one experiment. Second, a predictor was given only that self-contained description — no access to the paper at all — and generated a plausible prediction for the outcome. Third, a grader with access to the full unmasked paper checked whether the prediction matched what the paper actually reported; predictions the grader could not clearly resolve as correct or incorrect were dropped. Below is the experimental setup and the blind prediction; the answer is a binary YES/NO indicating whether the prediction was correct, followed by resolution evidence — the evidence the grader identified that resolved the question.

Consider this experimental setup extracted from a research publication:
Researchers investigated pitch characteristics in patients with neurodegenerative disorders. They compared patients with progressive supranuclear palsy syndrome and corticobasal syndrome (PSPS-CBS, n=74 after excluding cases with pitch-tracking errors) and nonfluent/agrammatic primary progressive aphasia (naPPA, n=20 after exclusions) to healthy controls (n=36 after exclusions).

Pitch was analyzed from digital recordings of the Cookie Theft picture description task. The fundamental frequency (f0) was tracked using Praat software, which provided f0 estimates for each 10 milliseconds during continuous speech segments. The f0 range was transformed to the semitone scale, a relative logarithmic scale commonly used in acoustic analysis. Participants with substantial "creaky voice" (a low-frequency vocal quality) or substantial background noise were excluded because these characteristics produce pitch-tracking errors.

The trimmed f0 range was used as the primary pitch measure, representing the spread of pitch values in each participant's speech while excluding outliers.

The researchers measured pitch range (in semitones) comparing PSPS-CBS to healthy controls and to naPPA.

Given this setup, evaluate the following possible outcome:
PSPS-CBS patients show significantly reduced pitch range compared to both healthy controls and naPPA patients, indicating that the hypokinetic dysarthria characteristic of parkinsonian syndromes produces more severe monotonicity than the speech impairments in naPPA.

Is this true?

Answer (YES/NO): NO